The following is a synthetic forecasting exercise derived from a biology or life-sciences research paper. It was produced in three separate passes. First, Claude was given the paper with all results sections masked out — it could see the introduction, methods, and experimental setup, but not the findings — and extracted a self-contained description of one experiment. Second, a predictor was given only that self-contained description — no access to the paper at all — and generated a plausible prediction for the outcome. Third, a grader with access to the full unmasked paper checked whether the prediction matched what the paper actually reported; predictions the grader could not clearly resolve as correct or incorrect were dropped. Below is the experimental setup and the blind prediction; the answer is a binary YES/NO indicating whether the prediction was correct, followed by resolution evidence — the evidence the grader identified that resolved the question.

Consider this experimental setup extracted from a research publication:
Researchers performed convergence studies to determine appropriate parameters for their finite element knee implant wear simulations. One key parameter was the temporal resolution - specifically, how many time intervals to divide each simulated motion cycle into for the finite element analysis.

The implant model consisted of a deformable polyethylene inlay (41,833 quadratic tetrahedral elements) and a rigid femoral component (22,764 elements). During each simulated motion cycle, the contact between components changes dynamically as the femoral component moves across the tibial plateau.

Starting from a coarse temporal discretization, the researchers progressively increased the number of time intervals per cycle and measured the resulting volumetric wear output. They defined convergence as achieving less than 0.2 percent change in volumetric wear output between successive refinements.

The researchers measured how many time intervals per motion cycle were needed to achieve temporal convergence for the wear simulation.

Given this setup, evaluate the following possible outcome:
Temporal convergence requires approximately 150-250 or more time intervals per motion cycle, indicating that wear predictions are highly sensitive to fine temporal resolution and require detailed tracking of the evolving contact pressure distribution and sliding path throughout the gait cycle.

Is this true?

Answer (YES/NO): YES